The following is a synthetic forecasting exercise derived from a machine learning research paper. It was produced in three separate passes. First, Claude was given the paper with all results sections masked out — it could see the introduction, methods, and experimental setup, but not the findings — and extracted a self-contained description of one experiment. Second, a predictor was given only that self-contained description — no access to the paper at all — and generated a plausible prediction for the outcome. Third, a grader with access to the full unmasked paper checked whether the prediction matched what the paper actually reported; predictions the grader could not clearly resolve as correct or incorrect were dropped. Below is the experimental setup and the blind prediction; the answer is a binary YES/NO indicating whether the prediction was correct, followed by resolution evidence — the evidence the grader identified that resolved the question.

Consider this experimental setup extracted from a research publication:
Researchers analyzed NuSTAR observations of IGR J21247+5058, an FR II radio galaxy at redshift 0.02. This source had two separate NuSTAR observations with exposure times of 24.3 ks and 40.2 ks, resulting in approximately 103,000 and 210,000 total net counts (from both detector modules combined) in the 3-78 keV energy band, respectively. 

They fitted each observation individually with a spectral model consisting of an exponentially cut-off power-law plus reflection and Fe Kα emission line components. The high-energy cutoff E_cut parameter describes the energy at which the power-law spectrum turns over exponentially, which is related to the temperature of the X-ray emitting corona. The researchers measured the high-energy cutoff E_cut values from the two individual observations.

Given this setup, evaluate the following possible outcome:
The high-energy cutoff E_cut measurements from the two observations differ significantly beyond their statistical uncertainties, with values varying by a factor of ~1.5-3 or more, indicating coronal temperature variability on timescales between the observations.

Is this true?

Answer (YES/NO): NO